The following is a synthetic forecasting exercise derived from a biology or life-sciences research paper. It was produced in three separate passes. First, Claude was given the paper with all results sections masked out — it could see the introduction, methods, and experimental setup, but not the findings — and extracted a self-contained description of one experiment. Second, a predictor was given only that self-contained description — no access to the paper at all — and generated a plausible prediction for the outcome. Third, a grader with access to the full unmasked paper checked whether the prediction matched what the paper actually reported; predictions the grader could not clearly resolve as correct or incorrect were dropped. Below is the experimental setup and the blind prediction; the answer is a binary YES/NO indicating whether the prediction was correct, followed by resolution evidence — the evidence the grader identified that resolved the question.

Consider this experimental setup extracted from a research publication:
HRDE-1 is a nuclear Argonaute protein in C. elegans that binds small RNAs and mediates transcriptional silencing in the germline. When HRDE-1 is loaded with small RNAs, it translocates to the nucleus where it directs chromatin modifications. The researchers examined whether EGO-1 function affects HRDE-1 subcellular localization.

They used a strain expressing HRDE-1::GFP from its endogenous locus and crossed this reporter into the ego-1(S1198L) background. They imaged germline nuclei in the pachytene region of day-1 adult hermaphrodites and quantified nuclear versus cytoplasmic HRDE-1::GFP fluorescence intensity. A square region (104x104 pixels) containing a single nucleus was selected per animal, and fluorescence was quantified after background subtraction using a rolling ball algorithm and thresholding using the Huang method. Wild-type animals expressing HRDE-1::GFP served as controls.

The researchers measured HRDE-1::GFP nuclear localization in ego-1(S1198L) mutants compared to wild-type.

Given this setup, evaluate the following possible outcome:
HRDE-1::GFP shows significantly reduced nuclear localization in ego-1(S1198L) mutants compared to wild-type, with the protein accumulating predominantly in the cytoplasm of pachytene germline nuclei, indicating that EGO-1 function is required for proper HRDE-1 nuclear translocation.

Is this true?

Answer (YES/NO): NO